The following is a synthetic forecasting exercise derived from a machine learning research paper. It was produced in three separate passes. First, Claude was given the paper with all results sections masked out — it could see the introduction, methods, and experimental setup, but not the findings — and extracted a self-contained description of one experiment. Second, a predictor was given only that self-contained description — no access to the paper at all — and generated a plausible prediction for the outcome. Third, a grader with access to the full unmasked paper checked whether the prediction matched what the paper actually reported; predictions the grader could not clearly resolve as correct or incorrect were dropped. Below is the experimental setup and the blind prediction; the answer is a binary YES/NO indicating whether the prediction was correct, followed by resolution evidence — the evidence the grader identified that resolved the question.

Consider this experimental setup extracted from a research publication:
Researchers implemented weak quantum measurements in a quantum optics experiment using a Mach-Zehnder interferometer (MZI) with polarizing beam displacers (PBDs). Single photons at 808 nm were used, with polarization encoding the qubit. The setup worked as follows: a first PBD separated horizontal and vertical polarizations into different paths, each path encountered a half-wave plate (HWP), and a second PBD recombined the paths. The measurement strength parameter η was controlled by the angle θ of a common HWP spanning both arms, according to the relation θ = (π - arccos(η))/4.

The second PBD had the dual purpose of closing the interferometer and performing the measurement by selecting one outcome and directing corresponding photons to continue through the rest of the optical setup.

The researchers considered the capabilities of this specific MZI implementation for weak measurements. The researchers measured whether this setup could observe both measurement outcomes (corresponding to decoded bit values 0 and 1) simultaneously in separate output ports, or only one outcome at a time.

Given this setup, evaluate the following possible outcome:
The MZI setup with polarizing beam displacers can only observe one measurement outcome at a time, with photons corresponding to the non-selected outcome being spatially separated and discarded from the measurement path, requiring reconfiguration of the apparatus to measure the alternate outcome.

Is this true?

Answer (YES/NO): YES